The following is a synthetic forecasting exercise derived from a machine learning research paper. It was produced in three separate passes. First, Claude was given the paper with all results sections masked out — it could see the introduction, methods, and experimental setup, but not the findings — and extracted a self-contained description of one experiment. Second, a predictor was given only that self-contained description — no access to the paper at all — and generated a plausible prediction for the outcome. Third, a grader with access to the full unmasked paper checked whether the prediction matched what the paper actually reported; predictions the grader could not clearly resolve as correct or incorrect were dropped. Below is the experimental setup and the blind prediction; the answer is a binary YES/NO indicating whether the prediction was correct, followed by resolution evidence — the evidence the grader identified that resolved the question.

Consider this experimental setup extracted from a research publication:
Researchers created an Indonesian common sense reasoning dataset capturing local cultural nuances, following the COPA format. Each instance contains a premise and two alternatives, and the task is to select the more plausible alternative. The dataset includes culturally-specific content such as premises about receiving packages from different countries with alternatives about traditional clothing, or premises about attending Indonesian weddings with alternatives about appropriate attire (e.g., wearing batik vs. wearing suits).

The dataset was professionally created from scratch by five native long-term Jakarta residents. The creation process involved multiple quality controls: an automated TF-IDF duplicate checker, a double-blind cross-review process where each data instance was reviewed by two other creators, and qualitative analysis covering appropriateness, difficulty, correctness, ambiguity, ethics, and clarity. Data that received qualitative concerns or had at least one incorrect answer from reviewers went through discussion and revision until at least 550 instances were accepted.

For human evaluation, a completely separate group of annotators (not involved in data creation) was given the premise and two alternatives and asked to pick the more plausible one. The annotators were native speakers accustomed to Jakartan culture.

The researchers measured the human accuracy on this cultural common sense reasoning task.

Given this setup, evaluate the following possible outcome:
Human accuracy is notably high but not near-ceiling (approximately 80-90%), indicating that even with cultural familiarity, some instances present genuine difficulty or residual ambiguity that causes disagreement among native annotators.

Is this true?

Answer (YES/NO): NO